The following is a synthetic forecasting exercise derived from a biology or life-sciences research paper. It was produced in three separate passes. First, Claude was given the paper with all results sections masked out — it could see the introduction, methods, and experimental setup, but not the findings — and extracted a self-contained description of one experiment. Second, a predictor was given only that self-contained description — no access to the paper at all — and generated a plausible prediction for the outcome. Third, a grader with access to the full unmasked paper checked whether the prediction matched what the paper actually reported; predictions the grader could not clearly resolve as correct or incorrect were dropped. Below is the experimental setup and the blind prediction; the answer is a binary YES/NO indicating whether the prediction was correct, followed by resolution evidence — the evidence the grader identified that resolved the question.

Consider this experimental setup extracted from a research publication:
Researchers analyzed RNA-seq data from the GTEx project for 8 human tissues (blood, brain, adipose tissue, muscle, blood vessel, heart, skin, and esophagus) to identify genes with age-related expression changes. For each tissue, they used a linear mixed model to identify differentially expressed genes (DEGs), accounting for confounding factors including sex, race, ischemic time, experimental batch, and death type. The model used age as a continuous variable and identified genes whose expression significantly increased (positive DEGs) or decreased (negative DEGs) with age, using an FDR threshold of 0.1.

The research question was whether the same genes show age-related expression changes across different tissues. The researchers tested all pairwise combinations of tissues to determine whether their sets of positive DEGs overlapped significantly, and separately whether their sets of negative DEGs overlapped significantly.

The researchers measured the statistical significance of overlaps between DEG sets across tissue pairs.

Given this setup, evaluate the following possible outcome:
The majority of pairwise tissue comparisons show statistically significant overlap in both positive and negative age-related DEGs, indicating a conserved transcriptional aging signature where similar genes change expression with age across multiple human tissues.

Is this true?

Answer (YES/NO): NO